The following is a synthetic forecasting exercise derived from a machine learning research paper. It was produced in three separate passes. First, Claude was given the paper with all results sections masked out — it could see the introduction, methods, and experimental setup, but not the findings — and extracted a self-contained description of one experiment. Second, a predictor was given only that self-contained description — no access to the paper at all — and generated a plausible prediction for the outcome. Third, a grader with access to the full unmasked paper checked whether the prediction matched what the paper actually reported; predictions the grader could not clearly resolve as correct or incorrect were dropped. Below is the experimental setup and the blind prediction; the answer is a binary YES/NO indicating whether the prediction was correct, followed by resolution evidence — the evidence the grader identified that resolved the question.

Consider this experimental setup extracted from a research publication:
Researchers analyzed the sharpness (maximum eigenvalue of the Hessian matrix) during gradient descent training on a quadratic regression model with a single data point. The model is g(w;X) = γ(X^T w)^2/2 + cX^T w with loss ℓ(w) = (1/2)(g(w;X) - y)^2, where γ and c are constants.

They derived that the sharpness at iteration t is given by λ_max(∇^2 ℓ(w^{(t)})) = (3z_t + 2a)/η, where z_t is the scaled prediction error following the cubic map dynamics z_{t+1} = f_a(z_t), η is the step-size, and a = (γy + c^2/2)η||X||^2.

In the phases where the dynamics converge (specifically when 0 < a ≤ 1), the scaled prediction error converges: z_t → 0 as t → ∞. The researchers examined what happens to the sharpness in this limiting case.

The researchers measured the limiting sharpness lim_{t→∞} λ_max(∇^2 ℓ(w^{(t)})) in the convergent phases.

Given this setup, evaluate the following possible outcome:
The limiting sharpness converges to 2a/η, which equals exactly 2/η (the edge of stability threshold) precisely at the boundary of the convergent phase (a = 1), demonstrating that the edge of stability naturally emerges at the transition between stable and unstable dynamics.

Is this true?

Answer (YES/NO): YES